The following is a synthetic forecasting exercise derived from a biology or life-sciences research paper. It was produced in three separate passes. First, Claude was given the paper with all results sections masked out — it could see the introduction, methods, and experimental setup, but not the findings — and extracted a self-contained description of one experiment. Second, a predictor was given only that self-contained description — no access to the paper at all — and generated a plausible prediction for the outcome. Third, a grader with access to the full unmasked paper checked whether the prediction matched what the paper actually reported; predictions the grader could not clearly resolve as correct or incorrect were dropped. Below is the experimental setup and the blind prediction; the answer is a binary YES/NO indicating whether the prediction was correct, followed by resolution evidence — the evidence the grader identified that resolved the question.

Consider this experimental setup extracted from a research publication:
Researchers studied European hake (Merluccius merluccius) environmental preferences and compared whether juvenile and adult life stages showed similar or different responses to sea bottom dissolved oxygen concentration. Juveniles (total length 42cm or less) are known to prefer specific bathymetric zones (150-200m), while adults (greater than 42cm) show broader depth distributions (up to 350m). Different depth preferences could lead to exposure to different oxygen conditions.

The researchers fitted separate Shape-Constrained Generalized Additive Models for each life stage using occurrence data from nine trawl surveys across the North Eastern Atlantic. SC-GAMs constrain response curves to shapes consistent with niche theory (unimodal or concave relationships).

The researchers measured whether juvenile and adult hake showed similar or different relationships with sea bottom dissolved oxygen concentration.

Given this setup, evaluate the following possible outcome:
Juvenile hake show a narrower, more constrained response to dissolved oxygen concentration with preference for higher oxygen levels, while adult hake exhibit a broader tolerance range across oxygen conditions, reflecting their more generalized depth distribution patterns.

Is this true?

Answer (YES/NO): NO